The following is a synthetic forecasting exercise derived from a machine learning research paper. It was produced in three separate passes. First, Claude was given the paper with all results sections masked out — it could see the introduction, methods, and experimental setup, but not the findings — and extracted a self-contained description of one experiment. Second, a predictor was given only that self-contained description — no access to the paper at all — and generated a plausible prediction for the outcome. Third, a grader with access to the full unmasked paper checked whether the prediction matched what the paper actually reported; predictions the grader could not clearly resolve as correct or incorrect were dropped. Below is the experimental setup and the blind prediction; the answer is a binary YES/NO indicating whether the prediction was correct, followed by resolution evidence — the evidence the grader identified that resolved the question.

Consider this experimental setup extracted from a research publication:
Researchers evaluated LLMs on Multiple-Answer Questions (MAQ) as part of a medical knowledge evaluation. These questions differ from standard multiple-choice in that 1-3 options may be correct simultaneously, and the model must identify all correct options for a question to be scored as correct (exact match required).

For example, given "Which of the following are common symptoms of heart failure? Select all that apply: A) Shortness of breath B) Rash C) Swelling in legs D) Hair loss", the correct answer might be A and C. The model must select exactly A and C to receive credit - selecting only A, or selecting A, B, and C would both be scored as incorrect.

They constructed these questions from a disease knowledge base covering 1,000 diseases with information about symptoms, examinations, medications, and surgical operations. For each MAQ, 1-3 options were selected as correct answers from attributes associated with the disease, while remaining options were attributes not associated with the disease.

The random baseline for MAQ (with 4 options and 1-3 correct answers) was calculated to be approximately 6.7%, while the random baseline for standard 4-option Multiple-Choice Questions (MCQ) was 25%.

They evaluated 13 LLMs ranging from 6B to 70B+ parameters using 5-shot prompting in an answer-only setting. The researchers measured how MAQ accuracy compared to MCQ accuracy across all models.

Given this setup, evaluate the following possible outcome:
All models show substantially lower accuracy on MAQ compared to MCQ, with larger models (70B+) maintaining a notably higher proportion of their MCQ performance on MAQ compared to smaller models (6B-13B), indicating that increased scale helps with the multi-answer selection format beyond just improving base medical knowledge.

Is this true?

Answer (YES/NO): YES